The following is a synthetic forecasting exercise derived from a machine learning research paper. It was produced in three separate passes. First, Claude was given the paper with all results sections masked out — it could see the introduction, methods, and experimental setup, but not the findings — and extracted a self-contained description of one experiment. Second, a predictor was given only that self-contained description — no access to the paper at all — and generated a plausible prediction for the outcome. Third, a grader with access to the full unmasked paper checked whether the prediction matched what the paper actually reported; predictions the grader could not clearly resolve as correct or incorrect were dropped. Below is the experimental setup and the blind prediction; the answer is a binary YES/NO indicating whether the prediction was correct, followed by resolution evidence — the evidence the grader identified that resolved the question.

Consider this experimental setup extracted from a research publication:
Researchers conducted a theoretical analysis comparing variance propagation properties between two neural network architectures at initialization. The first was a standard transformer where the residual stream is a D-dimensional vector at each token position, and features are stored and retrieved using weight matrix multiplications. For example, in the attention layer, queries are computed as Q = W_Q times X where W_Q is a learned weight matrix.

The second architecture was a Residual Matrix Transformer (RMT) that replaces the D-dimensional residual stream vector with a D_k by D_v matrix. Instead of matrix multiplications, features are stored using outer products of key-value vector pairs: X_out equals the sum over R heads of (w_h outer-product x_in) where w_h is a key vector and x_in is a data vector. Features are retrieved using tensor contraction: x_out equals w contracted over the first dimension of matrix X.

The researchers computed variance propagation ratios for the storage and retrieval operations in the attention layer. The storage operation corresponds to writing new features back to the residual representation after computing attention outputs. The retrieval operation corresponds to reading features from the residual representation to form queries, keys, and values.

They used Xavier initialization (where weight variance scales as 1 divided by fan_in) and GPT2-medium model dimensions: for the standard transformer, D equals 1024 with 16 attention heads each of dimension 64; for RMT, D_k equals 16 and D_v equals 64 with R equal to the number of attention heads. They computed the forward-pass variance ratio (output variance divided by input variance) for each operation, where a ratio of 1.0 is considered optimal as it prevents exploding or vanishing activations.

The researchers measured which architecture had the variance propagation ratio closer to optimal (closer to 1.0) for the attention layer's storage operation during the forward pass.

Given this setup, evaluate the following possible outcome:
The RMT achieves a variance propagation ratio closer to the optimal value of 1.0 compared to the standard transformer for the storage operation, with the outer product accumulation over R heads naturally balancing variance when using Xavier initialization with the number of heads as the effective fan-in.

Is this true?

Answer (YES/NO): NO